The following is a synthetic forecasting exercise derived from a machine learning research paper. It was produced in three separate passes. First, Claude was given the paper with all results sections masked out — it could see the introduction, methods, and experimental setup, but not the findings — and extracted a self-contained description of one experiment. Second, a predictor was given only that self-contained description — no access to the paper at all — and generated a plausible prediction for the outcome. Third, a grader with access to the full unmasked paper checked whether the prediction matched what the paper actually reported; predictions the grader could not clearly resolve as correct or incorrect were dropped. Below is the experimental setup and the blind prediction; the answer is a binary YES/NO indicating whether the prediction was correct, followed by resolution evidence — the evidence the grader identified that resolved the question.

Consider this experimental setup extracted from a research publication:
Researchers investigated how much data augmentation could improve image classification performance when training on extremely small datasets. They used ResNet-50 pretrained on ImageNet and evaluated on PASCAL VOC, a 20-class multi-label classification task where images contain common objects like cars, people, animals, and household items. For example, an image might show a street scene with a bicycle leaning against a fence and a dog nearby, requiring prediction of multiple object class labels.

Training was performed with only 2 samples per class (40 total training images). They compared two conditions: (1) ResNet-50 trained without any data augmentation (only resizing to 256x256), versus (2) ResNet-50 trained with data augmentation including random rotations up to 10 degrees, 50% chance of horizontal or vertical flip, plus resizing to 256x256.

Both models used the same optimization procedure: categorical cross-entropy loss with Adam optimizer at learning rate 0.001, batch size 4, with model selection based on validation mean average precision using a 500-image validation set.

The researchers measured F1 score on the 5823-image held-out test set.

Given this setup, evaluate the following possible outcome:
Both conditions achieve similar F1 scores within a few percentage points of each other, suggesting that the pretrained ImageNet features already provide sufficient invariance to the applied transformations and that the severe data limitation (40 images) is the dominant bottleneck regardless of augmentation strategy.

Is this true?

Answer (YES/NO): NO